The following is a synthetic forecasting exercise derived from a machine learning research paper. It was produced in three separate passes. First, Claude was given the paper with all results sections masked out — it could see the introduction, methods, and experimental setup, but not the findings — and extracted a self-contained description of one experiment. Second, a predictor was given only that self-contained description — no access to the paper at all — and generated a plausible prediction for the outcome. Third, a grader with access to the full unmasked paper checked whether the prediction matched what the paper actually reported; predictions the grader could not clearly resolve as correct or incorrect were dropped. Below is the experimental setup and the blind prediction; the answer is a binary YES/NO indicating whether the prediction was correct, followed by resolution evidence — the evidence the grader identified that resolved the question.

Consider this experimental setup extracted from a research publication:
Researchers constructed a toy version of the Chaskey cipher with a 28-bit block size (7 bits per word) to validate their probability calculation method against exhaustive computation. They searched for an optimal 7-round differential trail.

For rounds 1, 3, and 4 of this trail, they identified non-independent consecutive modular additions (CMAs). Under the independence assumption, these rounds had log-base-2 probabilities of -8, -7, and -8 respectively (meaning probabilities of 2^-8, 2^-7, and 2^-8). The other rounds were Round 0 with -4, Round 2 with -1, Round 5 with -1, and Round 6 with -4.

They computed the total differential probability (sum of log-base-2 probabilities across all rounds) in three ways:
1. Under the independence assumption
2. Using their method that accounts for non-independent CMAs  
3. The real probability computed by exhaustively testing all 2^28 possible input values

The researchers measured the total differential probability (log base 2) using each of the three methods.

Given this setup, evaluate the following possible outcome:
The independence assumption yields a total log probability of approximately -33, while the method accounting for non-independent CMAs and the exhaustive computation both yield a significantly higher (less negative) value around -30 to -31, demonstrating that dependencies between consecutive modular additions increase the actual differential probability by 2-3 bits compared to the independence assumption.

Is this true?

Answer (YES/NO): NO